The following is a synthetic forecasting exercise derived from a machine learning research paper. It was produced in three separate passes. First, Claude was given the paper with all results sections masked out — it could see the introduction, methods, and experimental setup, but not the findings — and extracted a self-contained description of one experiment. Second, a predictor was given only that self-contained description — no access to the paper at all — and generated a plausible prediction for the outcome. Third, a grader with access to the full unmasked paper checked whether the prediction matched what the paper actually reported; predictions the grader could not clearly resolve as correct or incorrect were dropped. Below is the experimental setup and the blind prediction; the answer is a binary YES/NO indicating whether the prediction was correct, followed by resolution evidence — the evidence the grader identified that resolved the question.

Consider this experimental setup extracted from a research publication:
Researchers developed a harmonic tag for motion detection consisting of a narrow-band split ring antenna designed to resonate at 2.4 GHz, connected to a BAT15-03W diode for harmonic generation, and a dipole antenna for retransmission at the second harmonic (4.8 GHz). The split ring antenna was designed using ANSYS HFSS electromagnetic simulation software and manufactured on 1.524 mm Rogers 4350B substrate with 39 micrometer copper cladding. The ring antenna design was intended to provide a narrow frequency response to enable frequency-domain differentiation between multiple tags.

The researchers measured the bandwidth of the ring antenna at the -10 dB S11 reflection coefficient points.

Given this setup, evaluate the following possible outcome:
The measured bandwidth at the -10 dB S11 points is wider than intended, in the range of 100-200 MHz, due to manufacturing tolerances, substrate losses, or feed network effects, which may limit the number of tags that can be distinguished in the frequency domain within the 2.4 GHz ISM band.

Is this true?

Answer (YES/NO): NO